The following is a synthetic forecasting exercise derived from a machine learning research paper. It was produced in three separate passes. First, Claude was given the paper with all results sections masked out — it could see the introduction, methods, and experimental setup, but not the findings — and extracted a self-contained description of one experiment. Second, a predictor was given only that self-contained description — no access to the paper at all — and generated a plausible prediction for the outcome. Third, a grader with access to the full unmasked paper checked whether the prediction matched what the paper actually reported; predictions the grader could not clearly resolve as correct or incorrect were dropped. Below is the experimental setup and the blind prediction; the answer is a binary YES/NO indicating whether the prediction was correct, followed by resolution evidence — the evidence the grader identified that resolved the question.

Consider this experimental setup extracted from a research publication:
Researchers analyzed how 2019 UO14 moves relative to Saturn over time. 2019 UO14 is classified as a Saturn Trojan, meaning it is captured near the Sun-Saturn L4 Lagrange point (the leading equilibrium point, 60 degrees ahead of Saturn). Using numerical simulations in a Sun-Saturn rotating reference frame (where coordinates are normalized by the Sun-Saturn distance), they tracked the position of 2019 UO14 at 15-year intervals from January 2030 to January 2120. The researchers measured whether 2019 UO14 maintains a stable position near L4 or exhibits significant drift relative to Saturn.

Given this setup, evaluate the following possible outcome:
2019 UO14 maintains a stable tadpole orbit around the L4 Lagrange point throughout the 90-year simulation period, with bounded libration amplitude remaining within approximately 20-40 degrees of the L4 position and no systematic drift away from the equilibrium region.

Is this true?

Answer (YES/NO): NO